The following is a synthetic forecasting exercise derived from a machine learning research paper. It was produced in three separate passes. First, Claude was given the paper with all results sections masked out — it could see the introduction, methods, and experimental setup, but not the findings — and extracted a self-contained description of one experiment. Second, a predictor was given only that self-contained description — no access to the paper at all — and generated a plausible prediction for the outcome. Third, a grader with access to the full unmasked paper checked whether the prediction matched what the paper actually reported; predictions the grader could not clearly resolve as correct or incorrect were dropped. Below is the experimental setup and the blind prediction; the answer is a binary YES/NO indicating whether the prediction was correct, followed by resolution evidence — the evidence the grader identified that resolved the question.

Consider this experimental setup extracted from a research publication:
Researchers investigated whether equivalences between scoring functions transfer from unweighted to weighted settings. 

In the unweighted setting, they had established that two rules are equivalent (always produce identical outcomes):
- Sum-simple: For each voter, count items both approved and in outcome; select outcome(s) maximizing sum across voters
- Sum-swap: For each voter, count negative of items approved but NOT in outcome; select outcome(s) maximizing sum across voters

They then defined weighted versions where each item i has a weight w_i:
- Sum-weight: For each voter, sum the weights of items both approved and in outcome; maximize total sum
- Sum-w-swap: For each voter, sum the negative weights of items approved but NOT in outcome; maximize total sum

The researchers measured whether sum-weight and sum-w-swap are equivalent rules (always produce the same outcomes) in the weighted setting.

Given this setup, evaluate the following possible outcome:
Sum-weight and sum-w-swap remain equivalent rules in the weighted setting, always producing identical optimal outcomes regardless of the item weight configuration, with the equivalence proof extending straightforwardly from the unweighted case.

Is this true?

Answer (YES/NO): YES